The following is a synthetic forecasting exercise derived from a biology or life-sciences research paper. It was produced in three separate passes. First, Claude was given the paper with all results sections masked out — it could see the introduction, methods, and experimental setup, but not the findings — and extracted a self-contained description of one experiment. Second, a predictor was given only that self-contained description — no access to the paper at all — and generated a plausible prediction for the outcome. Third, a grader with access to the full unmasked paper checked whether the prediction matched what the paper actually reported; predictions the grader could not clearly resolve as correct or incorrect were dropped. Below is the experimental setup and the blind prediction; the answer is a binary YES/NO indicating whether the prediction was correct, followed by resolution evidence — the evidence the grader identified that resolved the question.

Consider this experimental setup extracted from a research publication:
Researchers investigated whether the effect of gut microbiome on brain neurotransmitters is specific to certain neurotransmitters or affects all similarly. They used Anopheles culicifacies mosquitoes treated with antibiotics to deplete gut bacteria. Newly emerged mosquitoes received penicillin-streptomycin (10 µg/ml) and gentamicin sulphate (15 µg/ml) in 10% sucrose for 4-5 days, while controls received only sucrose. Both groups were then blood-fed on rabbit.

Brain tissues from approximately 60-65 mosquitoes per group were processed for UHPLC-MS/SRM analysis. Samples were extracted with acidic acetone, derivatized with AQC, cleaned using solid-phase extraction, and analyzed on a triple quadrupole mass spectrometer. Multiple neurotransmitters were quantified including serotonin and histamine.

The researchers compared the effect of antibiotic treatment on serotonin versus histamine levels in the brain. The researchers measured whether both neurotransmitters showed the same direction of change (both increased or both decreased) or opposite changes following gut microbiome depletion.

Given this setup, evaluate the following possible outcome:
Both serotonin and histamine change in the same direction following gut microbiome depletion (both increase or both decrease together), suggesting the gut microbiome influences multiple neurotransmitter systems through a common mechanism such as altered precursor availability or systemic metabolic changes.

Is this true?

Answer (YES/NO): NO